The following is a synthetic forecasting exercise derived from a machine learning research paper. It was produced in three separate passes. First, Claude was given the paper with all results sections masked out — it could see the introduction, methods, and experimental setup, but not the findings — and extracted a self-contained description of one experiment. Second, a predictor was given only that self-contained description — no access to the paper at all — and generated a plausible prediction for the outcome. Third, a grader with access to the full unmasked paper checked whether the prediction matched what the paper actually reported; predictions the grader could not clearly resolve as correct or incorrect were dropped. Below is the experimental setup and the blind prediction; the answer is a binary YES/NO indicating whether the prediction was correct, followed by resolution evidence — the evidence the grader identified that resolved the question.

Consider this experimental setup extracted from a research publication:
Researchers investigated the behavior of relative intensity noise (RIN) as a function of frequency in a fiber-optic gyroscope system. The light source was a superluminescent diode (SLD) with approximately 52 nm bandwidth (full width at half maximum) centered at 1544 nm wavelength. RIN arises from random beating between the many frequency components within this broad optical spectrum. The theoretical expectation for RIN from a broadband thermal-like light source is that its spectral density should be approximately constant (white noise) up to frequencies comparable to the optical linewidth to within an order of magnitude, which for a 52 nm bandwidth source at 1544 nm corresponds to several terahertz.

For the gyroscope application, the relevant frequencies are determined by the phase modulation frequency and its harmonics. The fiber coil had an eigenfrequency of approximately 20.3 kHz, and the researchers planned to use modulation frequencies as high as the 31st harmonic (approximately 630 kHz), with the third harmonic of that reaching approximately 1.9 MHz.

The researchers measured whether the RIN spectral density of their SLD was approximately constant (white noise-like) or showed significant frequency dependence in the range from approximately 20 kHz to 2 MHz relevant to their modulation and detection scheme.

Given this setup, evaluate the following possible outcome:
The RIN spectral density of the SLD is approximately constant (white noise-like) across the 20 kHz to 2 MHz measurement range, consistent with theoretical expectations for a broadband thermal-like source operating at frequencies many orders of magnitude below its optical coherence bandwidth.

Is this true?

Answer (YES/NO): YES